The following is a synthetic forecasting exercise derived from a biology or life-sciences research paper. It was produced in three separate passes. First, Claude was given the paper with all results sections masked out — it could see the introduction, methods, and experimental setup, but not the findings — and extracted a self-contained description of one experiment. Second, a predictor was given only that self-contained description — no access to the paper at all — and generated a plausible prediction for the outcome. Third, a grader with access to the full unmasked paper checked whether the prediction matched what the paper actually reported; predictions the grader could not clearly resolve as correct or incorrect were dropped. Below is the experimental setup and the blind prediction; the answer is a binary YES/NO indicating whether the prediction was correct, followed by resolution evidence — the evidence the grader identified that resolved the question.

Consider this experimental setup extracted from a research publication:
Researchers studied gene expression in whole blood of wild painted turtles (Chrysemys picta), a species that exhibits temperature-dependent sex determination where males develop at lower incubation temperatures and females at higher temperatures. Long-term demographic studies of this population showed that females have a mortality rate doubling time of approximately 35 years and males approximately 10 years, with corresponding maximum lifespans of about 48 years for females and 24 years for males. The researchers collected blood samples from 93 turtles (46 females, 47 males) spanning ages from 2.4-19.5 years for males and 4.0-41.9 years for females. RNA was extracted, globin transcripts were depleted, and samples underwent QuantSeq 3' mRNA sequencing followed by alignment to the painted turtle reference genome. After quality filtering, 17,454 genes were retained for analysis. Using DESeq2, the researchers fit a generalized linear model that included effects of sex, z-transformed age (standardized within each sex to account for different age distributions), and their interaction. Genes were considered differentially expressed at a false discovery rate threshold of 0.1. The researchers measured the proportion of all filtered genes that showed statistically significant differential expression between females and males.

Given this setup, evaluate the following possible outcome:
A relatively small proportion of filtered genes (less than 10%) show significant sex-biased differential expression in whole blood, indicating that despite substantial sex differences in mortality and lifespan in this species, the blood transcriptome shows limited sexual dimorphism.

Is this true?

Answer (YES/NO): NO